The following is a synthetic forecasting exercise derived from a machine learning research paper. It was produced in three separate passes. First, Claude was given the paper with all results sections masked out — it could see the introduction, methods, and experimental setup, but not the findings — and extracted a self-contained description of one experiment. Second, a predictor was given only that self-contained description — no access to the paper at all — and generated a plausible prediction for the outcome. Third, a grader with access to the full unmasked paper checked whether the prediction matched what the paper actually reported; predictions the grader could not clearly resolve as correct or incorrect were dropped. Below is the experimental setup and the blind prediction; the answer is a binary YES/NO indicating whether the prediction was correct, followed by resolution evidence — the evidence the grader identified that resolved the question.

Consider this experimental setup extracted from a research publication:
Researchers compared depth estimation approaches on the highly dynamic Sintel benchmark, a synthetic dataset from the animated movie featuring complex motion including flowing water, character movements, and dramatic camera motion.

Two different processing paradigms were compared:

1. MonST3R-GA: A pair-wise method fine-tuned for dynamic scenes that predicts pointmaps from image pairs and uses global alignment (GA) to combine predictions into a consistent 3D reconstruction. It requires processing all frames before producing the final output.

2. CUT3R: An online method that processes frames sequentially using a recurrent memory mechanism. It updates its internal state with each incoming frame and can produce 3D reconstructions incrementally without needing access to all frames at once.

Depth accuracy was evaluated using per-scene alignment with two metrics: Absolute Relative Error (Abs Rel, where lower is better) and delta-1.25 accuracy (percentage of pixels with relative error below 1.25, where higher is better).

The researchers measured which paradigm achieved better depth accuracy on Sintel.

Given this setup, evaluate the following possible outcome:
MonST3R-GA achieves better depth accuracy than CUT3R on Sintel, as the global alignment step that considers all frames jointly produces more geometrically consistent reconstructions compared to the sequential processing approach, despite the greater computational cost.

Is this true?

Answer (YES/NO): YES